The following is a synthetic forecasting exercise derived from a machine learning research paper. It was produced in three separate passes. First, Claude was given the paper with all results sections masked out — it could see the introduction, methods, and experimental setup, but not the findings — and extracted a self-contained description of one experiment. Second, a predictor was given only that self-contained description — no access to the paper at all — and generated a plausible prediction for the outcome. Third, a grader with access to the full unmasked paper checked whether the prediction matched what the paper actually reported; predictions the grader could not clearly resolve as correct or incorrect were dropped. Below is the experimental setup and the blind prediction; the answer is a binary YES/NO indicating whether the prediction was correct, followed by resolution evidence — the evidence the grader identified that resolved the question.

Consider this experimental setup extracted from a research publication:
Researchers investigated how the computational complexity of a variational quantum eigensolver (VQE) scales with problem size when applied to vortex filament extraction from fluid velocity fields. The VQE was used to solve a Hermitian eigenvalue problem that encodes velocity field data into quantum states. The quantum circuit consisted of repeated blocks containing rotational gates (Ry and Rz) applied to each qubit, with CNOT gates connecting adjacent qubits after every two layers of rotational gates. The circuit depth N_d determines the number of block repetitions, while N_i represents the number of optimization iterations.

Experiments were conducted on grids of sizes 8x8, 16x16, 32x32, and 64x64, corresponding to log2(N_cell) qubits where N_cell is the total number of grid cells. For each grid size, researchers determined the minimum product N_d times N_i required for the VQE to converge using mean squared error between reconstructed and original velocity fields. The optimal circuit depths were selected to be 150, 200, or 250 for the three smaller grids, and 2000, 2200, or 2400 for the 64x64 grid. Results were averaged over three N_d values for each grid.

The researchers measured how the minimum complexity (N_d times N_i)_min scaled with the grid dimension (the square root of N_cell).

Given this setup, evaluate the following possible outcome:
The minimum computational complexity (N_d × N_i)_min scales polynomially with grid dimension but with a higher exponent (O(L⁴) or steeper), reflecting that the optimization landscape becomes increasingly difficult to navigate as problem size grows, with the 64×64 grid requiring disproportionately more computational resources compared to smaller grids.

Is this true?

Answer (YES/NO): NO